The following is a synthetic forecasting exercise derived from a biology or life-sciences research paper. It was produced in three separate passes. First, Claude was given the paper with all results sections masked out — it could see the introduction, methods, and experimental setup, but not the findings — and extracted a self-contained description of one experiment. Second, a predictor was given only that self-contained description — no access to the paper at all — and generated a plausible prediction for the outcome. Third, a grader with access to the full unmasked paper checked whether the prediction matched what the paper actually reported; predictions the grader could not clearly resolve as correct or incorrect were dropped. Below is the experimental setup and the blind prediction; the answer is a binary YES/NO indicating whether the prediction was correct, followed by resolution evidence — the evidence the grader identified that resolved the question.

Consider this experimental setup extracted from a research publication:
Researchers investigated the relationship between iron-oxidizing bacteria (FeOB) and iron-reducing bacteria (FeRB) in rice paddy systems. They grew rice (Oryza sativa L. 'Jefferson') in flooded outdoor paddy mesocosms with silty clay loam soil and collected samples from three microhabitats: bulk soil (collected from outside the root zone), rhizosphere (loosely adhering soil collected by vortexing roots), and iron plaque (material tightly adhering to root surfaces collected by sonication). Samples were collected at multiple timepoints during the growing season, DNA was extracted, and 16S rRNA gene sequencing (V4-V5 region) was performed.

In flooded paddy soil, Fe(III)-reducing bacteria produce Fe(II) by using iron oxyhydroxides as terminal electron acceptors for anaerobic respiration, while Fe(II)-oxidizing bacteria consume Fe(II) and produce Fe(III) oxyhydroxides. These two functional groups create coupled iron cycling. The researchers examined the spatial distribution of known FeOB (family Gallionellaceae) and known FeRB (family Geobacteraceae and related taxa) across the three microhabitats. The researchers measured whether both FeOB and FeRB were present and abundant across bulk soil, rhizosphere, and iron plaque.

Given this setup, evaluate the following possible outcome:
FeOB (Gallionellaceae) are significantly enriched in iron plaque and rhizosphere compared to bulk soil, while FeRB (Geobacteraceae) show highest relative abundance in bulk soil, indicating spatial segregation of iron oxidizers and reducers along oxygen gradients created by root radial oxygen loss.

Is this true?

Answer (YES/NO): NO